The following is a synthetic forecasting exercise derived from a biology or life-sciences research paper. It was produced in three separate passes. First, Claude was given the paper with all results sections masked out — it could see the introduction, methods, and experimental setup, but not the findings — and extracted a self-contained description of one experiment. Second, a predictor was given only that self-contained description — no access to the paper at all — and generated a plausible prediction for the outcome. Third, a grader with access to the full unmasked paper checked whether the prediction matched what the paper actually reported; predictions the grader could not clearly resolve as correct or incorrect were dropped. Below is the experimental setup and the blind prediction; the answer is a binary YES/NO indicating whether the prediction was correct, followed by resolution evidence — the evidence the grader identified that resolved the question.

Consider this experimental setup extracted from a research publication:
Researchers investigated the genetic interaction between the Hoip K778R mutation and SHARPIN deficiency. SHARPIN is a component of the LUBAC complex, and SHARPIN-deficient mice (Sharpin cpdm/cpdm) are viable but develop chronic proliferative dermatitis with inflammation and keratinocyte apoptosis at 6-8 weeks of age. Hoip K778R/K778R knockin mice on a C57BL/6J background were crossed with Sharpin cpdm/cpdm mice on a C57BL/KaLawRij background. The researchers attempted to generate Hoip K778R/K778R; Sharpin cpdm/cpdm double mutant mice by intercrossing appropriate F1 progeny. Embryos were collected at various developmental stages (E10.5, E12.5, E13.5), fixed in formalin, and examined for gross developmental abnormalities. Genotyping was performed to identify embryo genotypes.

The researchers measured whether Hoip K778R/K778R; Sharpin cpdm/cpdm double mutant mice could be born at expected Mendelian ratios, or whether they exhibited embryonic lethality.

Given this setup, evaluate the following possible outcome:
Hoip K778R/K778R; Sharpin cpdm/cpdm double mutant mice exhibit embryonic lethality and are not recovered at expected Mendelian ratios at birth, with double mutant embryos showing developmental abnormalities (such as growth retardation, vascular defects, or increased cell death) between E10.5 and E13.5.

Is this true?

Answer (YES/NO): YES